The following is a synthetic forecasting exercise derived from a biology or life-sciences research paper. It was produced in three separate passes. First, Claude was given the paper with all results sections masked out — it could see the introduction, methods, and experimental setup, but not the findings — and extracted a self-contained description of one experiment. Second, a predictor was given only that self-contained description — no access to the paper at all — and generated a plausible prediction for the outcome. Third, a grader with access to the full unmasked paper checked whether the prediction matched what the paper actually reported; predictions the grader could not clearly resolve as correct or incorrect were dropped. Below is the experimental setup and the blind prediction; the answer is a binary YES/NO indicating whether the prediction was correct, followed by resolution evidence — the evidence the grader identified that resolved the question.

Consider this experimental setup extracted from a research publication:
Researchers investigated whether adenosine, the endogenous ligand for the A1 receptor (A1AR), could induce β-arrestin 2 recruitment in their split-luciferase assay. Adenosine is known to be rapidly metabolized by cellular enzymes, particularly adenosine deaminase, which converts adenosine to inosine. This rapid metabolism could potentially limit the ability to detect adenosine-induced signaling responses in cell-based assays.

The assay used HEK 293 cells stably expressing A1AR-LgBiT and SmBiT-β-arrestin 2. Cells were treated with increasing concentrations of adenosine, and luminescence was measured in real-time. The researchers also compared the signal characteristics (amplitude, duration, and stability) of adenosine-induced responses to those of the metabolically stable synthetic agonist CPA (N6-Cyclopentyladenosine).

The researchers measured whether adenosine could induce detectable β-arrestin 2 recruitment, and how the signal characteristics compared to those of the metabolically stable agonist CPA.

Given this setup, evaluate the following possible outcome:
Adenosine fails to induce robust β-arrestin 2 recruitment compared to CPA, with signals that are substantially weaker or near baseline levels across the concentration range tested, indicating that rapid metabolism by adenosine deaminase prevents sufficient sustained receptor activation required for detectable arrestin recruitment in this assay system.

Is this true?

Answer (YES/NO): NO